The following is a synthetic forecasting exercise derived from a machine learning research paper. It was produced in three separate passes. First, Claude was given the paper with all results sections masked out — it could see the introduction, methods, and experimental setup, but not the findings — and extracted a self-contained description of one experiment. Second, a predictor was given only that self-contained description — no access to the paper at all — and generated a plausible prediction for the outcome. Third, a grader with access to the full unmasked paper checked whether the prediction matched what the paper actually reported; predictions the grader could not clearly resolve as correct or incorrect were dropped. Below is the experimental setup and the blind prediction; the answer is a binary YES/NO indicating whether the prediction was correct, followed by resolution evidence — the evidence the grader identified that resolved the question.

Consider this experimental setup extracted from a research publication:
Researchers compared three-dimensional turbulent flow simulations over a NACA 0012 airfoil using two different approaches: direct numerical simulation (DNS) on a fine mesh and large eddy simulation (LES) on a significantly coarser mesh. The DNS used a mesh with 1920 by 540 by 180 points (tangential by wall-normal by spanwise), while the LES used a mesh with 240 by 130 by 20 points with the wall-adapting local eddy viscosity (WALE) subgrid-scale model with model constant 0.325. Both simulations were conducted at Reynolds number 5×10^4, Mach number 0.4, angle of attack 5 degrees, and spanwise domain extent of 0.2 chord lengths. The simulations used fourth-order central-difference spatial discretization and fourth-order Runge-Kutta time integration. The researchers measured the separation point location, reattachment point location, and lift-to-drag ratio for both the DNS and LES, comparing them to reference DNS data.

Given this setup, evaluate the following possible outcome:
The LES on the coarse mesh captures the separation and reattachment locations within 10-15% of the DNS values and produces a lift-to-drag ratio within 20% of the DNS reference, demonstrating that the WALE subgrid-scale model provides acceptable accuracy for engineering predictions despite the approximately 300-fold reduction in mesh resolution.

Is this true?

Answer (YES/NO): NO